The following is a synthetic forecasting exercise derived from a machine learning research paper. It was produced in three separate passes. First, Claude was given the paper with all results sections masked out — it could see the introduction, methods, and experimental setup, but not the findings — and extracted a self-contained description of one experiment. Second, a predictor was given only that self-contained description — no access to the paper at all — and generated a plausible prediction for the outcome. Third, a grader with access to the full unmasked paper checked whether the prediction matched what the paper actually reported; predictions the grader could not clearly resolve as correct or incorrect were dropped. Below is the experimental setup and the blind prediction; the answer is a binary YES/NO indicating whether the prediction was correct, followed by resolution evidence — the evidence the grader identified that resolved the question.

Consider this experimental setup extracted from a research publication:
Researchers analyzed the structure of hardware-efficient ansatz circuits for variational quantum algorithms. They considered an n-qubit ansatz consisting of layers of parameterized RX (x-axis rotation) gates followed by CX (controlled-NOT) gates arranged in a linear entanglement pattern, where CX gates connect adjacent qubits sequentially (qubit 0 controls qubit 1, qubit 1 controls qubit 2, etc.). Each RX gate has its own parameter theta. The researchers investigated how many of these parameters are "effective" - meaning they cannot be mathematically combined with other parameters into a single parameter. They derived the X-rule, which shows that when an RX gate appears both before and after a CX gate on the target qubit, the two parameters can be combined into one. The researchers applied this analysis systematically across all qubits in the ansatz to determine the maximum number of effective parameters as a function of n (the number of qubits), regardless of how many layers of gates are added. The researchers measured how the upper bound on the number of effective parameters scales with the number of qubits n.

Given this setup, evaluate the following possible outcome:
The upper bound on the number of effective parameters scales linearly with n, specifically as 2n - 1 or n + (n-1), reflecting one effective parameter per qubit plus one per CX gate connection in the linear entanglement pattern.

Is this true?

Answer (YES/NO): NO